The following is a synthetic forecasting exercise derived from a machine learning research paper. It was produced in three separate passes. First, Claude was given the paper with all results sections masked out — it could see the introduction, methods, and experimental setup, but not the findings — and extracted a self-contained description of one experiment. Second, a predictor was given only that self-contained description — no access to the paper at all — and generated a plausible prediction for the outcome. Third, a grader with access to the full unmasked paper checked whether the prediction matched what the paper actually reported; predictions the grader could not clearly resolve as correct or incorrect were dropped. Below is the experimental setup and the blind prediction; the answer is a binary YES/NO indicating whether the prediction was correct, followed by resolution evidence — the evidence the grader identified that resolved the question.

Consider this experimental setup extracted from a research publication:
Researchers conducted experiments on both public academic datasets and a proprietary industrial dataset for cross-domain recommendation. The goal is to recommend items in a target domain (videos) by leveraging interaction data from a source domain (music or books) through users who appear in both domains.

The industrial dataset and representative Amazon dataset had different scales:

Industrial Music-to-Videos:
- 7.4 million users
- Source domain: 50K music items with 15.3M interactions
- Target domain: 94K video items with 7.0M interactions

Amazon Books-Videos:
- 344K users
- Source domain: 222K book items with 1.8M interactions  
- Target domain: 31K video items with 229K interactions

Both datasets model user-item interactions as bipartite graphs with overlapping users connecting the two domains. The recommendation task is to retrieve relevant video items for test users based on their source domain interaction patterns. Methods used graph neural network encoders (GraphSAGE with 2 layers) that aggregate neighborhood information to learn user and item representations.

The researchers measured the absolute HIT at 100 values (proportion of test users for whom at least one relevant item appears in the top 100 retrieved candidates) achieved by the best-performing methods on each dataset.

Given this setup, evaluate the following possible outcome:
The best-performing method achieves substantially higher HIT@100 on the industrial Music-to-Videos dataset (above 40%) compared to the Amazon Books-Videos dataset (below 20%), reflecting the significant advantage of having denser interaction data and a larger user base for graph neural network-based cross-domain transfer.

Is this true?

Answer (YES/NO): NO